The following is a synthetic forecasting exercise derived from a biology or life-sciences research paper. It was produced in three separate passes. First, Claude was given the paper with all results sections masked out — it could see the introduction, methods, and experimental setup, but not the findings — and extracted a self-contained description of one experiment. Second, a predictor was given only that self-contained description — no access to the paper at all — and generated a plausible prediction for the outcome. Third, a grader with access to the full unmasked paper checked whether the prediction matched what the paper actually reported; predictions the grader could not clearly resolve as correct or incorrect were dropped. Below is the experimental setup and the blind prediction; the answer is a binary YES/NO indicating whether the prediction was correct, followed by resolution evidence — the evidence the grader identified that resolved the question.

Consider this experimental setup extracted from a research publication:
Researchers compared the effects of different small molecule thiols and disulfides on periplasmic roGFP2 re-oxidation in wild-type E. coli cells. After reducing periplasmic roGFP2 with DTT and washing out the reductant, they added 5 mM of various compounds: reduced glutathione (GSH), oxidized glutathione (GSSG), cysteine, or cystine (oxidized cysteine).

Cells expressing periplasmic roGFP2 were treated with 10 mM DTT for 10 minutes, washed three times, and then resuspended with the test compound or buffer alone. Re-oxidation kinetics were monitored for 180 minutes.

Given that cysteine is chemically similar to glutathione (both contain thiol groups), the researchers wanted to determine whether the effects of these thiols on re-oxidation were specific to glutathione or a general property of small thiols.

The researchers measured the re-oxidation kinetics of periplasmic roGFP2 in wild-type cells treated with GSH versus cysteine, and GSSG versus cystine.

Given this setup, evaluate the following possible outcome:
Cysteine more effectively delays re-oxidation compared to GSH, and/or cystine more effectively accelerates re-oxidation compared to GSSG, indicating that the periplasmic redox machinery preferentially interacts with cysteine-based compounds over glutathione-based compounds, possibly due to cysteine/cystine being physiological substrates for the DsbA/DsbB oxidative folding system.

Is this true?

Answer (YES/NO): NO